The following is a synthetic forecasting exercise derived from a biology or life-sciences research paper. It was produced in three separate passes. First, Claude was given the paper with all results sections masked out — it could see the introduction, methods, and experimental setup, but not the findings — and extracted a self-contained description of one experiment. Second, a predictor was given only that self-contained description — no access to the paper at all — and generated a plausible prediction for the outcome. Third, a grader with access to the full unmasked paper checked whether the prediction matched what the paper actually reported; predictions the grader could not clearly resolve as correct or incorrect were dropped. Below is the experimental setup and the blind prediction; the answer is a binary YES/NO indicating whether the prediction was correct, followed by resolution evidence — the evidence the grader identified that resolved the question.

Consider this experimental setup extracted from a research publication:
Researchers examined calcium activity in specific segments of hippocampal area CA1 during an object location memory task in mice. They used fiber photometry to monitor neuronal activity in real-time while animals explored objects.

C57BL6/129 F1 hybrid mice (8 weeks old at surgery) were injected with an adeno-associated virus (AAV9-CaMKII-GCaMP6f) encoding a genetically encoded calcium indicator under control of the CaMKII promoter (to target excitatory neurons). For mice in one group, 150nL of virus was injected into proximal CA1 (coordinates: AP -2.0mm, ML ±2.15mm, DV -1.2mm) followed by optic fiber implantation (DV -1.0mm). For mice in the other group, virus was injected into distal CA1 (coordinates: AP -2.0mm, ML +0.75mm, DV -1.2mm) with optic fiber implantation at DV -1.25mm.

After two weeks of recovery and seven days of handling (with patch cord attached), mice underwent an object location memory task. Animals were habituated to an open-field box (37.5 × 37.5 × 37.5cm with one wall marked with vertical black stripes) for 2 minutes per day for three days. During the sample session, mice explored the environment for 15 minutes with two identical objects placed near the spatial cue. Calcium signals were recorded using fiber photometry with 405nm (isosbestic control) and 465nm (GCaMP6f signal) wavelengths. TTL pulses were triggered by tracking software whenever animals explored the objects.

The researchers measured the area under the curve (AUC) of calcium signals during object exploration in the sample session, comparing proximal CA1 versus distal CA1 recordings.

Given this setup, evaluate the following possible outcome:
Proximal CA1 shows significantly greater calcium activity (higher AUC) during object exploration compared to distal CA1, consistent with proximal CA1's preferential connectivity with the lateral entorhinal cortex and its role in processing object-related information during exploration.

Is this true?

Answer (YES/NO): NO